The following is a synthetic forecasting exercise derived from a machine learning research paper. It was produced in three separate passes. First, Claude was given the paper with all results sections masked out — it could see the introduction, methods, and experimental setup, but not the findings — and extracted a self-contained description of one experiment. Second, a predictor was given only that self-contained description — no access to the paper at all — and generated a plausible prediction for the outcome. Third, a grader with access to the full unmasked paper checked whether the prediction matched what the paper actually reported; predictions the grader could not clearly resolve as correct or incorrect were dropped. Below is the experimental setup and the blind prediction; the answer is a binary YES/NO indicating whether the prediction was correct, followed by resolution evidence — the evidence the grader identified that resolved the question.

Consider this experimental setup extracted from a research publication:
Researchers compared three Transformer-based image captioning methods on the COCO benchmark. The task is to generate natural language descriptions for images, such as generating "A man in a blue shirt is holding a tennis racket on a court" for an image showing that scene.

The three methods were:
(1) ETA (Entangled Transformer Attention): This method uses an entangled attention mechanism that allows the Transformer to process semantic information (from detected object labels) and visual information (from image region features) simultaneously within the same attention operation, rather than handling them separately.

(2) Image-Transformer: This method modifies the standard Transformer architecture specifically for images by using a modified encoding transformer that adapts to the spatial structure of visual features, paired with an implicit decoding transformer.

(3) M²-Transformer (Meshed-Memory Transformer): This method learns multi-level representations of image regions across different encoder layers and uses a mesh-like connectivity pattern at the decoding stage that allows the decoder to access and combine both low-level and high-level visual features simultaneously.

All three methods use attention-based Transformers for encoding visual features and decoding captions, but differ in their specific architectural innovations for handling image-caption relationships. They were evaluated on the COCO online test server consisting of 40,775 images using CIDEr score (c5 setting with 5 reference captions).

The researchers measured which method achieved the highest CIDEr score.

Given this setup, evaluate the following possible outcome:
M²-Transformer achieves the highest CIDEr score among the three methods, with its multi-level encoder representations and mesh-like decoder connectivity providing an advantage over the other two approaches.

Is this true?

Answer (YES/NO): YES